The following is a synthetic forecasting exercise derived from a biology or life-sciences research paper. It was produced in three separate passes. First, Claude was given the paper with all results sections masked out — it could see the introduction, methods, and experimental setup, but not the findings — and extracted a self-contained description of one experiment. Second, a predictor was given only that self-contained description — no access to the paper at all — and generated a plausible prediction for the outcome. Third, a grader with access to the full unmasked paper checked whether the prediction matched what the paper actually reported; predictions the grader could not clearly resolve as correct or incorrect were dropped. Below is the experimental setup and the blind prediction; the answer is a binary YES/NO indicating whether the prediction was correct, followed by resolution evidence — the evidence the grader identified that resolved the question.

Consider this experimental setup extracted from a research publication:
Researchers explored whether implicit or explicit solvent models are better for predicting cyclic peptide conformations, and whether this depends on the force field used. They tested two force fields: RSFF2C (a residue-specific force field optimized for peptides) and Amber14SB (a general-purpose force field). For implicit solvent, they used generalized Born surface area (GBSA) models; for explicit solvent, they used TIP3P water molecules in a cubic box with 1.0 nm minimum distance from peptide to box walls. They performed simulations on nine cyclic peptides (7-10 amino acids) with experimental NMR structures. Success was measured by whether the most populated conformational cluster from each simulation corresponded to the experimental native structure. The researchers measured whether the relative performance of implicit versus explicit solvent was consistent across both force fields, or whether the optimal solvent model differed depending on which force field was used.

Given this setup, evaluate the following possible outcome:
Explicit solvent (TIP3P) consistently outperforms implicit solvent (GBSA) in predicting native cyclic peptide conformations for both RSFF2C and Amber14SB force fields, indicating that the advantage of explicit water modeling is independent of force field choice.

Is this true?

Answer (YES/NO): NO